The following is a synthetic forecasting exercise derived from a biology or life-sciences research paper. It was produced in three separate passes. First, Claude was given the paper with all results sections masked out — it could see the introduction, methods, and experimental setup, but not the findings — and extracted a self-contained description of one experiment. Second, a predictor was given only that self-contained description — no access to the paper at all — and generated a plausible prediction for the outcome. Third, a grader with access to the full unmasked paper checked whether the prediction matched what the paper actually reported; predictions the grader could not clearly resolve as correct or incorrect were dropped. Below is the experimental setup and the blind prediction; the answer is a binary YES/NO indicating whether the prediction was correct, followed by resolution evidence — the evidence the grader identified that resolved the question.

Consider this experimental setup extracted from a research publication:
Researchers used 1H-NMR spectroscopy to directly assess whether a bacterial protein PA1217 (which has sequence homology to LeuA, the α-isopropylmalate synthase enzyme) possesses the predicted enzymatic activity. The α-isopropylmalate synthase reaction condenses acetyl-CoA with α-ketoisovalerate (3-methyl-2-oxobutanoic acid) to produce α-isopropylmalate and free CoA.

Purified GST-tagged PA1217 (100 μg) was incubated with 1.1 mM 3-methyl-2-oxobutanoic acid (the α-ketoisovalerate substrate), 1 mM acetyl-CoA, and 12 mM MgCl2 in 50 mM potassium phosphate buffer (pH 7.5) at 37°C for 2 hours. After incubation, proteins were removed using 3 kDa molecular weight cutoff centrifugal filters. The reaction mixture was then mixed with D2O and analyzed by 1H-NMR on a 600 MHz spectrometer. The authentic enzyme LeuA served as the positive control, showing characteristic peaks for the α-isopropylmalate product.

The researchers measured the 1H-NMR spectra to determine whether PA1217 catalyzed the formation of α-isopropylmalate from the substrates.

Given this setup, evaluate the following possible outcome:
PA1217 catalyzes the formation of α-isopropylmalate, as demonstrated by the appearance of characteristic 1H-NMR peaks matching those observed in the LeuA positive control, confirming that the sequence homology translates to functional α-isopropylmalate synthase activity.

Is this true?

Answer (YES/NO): NO